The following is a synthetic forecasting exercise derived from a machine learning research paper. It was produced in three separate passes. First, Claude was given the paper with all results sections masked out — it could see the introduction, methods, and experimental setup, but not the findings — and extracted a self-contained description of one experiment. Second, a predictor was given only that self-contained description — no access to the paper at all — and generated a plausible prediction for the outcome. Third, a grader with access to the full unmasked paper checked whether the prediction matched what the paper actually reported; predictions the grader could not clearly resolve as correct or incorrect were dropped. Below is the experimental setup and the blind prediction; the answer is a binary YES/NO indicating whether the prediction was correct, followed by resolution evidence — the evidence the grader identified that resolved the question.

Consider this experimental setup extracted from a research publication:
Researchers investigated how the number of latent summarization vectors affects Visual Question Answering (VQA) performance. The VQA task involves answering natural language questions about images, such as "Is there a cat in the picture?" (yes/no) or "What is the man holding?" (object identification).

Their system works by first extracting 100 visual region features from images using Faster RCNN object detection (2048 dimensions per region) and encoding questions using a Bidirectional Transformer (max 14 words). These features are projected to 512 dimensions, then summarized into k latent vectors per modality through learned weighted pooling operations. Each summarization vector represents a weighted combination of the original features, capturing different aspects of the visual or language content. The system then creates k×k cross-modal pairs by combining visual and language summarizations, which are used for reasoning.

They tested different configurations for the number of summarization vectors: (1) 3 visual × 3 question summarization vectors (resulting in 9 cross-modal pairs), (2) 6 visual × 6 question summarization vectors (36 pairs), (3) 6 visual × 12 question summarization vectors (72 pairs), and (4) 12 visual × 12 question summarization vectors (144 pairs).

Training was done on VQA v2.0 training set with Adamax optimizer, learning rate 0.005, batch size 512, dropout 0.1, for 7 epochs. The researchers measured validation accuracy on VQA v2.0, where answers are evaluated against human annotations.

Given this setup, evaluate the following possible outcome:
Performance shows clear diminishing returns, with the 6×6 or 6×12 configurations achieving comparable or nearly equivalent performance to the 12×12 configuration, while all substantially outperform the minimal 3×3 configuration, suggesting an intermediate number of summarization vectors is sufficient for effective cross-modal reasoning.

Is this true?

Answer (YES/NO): YES